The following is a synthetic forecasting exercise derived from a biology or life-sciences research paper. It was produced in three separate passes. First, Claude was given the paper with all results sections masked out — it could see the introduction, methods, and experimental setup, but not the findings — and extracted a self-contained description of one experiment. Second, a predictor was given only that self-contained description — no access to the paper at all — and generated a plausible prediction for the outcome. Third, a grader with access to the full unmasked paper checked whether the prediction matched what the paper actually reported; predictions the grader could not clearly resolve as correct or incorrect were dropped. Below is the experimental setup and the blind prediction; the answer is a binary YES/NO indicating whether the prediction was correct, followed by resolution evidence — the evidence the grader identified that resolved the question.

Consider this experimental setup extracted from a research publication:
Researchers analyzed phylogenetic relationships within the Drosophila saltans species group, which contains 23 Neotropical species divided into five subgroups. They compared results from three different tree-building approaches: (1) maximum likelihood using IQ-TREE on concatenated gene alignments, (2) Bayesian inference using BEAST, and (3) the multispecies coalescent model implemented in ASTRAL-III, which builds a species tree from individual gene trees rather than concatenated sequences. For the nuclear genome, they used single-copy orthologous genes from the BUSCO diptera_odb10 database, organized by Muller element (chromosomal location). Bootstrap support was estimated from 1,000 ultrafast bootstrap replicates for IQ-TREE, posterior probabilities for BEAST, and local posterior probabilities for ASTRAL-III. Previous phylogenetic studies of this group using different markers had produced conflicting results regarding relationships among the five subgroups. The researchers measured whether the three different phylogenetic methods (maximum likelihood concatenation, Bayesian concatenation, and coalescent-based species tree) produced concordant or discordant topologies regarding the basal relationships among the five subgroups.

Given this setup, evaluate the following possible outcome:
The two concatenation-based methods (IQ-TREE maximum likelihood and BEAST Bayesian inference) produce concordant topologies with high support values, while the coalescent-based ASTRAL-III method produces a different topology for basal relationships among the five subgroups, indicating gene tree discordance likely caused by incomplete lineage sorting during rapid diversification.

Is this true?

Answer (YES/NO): NO